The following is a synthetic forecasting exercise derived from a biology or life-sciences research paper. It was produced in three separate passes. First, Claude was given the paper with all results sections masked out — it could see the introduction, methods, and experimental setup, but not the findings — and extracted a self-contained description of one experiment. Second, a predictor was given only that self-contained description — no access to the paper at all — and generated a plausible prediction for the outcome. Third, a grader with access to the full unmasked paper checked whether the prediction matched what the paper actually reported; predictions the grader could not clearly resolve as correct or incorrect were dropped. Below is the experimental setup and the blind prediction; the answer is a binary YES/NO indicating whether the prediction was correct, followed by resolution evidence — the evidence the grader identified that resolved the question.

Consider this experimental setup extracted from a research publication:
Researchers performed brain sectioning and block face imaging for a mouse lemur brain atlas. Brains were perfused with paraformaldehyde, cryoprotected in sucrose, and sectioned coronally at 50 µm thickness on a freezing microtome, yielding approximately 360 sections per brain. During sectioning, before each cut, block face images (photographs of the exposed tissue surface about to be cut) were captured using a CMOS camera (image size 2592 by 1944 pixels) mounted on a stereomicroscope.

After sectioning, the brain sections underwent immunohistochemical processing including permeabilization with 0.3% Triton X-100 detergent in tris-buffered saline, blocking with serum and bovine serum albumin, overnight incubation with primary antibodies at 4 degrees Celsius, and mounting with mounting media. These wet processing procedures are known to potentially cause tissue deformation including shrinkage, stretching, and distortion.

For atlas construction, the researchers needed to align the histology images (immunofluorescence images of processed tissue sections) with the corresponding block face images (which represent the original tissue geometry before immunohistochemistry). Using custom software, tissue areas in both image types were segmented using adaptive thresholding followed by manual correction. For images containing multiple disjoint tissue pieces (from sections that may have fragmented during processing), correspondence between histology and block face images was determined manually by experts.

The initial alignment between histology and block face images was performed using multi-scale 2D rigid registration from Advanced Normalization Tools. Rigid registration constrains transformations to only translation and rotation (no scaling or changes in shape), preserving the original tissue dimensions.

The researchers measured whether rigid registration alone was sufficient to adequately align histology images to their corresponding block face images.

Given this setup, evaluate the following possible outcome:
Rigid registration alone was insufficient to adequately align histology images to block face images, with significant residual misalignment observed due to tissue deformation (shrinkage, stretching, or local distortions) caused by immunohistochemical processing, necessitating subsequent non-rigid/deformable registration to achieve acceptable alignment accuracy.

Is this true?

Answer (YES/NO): YES